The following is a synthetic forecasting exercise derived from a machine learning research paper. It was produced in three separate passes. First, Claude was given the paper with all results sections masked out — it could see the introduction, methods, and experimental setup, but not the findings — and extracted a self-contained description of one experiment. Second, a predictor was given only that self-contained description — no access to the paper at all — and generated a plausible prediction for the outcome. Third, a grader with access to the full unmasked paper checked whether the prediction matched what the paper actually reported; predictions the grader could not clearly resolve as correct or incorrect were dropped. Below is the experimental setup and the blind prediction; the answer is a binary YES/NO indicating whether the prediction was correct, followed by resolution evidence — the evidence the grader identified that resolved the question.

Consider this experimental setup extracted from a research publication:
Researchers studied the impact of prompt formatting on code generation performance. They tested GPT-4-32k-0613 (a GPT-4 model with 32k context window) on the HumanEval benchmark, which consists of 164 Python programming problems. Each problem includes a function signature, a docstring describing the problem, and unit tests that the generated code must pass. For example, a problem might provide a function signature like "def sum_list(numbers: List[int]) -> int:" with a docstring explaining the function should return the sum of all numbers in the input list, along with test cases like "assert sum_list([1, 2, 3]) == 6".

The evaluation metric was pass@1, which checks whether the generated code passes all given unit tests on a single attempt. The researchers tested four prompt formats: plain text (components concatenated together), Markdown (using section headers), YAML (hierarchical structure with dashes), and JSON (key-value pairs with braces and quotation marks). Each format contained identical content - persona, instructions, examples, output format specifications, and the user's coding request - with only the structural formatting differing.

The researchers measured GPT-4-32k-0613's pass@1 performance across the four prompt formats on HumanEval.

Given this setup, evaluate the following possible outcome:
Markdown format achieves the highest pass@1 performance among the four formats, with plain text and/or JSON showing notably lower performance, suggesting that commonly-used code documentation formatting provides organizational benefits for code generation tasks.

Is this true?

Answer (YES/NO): NO